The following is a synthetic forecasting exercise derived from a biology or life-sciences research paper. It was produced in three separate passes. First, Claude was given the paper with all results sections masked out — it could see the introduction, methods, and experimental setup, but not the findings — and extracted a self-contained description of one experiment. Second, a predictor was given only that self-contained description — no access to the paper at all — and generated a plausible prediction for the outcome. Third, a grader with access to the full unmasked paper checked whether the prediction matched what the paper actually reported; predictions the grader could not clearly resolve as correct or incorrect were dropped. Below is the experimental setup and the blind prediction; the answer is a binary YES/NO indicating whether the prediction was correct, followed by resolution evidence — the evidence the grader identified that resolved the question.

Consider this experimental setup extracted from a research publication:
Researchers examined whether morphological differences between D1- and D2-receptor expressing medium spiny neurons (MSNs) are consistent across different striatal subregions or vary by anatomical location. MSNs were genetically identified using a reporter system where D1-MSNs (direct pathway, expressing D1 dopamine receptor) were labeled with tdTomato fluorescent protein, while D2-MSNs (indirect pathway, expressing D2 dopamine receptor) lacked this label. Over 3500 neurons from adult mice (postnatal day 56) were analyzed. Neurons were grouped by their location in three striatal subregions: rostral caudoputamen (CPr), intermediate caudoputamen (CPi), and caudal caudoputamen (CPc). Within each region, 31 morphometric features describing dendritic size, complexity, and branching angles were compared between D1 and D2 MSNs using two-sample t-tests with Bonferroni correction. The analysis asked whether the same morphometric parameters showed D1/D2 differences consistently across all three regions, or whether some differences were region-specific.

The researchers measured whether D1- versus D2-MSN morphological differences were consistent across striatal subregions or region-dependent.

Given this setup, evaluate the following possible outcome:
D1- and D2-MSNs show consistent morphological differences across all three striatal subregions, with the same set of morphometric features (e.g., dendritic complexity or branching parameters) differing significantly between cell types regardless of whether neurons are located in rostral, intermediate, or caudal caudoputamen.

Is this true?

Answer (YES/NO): NO